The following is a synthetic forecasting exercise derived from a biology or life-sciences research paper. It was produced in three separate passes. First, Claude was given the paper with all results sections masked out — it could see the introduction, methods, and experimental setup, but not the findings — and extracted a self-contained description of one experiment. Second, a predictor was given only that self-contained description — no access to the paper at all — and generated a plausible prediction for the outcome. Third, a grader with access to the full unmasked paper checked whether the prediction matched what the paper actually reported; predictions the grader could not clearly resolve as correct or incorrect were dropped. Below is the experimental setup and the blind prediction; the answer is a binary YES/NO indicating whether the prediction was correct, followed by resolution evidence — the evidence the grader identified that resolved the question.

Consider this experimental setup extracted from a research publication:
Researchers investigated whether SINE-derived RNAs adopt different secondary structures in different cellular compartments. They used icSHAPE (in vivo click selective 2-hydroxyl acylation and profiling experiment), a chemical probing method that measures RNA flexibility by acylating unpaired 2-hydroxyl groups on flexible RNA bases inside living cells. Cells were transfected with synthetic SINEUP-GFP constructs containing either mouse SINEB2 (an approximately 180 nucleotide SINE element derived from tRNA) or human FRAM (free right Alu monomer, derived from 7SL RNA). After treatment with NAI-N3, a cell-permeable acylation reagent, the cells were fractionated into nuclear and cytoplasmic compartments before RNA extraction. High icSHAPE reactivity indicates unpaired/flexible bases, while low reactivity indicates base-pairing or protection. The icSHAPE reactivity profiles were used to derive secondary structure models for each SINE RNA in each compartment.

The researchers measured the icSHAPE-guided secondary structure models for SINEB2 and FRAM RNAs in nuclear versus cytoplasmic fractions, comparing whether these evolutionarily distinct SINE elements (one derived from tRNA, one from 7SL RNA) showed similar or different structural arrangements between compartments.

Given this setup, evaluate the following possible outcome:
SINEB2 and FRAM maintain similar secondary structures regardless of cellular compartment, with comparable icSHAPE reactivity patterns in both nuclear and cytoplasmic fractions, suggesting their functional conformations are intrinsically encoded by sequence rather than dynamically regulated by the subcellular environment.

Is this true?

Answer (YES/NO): NO